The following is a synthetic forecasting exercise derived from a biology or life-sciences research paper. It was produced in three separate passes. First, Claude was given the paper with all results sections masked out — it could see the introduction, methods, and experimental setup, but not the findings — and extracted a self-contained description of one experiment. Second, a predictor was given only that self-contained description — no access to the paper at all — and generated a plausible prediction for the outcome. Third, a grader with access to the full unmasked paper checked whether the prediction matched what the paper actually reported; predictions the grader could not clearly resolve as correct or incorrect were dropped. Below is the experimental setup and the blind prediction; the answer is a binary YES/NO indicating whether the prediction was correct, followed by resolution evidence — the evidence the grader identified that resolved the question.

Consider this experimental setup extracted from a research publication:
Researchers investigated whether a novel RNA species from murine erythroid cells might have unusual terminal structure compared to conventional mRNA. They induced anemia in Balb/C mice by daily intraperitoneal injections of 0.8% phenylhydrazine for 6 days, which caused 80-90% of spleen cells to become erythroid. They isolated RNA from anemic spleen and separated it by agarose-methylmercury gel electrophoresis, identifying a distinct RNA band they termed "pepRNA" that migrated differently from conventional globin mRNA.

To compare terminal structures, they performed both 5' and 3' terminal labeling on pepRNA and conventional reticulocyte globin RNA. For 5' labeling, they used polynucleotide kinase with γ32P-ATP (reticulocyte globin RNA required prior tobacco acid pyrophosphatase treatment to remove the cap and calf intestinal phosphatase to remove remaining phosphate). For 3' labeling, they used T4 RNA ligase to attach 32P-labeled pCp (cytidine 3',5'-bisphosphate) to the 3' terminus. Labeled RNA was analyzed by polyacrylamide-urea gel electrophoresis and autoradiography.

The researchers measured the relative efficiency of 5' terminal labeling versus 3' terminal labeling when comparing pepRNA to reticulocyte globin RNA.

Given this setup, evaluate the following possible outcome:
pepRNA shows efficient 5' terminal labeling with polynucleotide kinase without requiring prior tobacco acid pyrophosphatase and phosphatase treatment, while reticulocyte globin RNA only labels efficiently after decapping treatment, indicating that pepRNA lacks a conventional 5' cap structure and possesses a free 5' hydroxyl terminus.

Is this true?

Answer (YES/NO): YES